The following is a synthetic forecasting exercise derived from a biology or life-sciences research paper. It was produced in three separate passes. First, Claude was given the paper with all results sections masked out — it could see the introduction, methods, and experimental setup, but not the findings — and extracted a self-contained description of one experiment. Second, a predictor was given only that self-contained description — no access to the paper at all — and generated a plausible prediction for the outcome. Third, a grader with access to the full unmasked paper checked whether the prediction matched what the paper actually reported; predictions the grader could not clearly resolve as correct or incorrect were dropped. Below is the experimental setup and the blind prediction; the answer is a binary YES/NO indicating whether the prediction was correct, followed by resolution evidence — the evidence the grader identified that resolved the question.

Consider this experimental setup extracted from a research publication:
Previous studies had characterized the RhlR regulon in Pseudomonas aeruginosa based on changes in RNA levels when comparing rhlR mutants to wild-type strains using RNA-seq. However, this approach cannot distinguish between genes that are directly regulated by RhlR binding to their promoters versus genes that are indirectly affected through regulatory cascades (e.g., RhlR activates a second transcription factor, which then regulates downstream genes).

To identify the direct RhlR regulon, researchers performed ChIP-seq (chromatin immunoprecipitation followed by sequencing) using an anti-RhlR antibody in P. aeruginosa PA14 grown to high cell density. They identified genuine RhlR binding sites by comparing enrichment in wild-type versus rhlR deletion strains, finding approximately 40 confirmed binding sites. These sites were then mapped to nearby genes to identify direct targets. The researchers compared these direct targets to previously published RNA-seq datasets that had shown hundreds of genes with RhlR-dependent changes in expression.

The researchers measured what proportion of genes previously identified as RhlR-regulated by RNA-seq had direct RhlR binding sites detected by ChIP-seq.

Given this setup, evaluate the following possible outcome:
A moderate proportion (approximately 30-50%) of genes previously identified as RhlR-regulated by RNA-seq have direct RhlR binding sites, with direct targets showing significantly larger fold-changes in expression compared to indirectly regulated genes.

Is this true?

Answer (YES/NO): NO